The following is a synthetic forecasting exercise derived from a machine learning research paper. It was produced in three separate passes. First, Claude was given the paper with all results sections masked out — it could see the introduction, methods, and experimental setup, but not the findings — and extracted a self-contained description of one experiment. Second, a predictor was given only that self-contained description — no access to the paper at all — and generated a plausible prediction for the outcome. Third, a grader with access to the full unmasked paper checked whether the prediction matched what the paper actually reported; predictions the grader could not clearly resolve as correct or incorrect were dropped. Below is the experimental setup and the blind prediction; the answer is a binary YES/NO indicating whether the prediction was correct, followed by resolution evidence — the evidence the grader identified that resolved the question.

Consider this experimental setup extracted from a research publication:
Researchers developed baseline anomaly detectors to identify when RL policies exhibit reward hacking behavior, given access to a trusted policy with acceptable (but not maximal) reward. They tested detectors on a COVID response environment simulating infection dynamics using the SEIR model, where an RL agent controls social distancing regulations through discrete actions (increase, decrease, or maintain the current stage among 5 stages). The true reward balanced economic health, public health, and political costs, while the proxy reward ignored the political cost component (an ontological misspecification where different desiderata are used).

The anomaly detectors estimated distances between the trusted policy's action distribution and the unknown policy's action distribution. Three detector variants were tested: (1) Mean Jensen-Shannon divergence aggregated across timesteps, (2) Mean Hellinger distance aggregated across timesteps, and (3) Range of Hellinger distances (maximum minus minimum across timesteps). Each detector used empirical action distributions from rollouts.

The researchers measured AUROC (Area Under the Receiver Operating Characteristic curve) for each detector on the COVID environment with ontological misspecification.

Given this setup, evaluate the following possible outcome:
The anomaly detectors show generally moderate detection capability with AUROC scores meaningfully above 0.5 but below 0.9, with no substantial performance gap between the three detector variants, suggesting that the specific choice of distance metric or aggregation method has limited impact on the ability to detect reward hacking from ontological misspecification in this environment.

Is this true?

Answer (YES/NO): NO